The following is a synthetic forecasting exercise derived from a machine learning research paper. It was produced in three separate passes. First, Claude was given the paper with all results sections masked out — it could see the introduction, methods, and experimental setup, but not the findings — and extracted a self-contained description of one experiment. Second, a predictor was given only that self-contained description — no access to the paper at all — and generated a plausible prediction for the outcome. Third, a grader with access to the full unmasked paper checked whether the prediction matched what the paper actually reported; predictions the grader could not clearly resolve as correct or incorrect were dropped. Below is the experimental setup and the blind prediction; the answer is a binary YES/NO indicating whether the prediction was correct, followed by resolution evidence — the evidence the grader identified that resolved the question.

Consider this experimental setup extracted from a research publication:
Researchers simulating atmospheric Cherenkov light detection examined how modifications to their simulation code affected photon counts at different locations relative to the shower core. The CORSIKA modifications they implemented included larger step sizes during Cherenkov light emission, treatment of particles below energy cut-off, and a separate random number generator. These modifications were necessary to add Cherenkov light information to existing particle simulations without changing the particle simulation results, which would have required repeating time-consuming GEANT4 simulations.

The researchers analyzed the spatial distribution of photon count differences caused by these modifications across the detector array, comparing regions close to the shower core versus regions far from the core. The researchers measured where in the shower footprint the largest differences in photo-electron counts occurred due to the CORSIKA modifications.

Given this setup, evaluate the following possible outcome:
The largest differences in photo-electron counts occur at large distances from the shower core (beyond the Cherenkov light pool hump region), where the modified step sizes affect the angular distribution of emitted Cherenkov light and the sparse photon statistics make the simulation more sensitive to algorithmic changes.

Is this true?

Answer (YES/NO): NO